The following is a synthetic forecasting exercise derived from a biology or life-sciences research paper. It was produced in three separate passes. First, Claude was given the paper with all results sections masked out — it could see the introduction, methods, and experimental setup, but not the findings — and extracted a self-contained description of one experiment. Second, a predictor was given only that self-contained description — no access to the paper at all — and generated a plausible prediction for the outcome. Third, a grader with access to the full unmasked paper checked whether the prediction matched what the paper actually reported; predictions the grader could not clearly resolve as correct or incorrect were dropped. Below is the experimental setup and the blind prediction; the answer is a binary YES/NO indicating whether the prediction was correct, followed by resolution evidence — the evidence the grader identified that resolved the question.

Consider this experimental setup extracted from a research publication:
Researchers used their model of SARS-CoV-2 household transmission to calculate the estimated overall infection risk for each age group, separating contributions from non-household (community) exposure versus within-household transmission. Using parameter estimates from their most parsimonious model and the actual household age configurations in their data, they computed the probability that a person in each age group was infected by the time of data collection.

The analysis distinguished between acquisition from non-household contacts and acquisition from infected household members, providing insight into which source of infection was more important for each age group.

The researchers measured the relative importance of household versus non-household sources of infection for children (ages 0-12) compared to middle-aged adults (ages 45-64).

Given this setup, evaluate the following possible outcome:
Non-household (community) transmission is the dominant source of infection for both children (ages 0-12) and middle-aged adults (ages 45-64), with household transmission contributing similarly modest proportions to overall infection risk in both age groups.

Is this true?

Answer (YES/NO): NO